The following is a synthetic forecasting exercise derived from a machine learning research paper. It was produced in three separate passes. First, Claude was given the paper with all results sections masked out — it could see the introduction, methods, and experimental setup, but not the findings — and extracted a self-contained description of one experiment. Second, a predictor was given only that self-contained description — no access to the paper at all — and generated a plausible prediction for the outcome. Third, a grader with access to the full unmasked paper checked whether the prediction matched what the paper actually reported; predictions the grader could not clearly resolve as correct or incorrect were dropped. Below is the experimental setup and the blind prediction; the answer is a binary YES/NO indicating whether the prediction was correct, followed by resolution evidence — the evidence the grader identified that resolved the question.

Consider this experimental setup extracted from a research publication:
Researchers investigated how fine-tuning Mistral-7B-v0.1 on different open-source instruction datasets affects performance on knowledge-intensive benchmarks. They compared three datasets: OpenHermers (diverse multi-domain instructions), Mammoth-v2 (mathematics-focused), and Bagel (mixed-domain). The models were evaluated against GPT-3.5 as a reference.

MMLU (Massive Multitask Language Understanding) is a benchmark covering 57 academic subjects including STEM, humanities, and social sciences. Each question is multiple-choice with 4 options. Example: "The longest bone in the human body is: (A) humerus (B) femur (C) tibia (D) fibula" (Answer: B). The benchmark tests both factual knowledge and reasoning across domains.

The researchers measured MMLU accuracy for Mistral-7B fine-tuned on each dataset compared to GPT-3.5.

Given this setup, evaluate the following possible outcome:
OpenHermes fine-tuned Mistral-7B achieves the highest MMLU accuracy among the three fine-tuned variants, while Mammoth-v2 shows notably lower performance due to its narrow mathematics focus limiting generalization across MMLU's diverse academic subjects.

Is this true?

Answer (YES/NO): NO